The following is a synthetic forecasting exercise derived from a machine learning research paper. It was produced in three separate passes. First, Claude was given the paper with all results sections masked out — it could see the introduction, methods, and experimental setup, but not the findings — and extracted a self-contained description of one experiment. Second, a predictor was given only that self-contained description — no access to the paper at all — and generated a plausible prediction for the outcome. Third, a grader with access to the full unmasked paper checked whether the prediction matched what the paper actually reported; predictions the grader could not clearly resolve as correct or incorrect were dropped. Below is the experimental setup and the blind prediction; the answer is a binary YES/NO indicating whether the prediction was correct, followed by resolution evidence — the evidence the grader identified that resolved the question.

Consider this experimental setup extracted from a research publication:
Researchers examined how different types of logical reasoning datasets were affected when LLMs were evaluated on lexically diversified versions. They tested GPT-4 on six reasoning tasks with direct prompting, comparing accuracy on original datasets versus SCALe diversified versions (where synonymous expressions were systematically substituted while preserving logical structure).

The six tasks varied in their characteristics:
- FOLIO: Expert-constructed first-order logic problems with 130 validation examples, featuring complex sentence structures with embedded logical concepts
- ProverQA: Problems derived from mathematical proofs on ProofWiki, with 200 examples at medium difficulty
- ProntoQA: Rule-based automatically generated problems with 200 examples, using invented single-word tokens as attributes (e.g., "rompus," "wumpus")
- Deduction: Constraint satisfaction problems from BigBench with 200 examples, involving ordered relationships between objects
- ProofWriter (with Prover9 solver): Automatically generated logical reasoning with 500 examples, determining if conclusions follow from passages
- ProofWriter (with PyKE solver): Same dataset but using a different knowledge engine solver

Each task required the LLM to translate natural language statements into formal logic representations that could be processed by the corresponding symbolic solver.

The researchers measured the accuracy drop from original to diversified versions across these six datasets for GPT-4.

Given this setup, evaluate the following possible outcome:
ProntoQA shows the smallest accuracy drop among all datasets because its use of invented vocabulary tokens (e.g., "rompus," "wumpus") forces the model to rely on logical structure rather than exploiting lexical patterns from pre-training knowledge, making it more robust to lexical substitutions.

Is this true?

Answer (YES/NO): NO